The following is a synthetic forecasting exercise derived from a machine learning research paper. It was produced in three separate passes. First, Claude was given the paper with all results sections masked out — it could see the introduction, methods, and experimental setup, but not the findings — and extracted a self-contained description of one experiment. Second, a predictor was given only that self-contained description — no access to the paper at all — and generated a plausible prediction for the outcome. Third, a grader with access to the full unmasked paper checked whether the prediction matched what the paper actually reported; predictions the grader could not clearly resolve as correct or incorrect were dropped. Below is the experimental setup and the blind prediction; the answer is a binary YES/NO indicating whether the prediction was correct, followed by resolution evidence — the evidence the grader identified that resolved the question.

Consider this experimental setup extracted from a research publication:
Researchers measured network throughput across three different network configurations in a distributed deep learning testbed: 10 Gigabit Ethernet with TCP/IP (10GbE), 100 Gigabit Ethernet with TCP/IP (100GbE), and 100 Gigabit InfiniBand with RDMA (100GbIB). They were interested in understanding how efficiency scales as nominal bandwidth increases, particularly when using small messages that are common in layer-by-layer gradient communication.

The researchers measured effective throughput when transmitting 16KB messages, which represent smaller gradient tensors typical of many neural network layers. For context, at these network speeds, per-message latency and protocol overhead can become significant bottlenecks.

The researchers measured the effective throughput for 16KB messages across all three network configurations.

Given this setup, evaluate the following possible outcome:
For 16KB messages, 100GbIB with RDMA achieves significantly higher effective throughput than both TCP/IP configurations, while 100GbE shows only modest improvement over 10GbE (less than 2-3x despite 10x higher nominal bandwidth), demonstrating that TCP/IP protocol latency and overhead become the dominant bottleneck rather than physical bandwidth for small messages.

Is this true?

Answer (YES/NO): NO